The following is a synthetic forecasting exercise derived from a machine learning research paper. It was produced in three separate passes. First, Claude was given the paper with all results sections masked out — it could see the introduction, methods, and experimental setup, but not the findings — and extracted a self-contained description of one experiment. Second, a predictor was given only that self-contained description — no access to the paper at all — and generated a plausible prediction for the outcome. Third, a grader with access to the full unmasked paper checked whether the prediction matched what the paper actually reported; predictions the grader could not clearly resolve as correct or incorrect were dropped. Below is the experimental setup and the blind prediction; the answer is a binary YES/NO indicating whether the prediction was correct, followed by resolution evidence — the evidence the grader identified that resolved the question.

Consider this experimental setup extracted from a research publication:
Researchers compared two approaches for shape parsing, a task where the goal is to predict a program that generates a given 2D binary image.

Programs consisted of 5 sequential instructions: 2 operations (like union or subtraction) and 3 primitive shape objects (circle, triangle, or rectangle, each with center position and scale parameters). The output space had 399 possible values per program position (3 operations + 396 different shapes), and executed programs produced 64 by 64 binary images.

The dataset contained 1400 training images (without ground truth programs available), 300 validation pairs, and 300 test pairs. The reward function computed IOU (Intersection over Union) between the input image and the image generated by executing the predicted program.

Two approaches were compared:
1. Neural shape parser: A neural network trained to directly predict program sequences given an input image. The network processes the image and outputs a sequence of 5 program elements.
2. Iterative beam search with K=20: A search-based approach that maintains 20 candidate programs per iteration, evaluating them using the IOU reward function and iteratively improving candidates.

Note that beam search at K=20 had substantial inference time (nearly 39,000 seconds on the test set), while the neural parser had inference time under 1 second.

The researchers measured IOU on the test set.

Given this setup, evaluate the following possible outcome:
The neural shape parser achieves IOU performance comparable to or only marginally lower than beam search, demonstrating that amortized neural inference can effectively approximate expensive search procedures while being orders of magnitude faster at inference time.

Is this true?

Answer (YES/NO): NO